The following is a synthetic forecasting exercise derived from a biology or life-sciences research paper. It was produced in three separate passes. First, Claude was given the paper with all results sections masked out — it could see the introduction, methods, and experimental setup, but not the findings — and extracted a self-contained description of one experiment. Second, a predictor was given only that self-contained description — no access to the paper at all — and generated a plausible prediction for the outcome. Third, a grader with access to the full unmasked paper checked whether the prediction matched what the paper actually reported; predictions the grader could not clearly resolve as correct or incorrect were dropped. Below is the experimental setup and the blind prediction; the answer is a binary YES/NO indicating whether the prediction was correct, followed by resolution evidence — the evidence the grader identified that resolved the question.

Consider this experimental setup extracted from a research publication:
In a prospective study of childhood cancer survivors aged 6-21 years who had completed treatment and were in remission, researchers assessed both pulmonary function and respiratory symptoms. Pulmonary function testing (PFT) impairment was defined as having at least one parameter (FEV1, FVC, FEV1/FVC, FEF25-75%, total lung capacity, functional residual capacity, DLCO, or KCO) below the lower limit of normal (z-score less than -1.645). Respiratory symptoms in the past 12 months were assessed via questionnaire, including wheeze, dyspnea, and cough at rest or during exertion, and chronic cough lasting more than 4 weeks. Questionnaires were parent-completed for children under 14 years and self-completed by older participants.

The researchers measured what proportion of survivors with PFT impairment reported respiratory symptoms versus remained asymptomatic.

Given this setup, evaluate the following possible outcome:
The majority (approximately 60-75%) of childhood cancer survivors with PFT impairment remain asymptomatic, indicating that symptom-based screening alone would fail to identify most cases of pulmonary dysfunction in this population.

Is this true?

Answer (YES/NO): YES